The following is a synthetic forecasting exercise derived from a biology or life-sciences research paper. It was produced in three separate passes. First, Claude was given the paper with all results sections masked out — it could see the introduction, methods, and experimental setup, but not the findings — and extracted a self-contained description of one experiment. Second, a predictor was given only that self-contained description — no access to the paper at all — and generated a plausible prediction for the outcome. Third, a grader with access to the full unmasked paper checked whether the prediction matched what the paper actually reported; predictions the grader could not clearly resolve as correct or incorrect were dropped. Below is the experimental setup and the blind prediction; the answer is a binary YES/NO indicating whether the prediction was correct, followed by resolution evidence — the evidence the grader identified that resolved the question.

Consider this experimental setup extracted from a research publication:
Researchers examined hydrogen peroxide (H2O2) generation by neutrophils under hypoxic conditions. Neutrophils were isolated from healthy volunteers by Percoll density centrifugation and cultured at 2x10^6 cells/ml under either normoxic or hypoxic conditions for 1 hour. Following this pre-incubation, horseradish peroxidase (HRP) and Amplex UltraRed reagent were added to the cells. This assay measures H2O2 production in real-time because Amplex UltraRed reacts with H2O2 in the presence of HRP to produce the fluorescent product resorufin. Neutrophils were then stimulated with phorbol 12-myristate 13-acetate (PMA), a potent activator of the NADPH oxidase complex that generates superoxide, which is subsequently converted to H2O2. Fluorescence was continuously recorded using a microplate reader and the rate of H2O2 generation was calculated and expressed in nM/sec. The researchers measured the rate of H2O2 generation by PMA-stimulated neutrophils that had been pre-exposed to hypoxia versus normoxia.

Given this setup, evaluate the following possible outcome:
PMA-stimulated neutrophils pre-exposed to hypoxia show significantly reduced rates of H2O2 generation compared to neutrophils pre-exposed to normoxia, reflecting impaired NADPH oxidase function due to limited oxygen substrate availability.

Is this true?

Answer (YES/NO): NO